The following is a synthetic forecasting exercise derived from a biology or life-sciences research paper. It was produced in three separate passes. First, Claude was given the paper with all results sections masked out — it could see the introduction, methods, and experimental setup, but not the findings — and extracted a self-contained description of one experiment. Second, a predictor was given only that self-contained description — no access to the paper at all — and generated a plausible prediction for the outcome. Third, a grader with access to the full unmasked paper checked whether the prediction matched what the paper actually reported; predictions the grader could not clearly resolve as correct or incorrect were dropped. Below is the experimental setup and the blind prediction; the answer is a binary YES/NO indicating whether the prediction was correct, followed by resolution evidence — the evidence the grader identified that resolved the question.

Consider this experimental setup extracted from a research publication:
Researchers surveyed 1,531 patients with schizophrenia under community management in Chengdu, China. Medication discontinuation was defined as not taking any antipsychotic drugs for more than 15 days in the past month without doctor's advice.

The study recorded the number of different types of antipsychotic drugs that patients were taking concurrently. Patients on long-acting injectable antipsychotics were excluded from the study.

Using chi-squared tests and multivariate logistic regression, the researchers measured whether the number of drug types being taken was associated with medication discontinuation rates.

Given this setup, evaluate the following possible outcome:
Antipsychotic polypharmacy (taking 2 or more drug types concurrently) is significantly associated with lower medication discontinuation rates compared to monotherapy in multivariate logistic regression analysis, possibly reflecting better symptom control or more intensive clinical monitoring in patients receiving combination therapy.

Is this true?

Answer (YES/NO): NO